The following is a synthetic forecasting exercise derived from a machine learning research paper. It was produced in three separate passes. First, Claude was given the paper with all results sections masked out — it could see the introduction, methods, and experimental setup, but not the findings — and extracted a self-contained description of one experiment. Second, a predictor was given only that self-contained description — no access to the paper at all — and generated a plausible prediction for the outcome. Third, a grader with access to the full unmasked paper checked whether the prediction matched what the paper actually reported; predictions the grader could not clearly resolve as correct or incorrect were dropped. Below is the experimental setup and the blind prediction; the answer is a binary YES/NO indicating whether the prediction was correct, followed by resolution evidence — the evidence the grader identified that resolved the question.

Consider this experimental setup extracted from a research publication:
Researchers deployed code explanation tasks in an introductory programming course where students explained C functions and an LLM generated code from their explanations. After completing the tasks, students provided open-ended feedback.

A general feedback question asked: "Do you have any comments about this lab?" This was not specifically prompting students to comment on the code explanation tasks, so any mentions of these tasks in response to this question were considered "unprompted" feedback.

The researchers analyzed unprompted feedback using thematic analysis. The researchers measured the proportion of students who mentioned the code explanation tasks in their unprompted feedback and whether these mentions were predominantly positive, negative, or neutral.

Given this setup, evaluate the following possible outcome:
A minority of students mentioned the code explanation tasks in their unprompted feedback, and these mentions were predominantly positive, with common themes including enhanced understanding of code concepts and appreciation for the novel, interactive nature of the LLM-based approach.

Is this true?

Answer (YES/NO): YES